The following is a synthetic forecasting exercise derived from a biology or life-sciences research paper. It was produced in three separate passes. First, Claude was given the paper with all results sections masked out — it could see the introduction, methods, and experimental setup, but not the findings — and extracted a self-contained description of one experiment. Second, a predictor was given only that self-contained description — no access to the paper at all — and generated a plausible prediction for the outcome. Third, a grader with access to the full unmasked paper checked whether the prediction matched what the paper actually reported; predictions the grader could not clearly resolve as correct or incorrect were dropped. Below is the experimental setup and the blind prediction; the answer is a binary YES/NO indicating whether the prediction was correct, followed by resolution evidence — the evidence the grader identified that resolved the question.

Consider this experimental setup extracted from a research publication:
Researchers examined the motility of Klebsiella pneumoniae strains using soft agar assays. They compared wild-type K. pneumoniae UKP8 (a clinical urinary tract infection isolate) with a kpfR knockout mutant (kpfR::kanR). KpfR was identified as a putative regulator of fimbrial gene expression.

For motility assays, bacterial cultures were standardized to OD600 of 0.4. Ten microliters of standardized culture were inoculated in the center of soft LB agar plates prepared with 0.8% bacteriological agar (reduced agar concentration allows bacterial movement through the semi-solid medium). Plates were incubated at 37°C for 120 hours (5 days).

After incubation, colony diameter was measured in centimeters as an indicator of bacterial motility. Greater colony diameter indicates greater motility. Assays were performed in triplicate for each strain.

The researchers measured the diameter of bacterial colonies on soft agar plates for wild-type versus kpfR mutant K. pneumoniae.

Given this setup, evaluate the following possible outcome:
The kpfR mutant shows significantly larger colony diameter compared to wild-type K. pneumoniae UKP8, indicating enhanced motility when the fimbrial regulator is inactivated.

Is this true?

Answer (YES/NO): YES